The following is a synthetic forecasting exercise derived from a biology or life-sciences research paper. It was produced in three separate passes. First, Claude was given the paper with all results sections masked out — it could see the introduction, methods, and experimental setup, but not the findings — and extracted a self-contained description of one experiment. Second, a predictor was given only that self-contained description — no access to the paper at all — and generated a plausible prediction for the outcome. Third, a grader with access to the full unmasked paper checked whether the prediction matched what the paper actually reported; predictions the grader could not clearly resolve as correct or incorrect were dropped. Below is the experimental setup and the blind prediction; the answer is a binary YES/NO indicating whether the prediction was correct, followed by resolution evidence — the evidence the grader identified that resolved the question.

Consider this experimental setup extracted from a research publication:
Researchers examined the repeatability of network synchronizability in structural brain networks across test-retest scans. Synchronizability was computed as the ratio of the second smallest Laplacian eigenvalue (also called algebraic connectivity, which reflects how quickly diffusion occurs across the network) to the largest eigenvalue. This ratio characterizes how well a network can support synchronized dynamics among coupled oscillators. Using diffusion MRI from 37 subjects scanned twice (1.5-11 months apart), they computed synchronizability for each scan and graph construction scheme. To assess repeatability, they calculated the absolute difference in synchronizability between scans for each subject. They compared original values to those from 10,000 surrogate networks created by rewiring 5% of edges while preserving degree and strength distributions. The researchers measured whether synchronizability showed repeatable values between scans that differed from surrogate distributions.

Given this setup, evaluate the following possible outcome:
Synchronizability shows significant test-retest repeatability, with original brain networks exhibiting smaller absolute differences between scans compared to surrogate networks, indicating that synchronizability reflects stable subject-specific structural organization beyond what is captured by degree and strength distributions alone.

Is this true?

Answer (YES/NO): NO